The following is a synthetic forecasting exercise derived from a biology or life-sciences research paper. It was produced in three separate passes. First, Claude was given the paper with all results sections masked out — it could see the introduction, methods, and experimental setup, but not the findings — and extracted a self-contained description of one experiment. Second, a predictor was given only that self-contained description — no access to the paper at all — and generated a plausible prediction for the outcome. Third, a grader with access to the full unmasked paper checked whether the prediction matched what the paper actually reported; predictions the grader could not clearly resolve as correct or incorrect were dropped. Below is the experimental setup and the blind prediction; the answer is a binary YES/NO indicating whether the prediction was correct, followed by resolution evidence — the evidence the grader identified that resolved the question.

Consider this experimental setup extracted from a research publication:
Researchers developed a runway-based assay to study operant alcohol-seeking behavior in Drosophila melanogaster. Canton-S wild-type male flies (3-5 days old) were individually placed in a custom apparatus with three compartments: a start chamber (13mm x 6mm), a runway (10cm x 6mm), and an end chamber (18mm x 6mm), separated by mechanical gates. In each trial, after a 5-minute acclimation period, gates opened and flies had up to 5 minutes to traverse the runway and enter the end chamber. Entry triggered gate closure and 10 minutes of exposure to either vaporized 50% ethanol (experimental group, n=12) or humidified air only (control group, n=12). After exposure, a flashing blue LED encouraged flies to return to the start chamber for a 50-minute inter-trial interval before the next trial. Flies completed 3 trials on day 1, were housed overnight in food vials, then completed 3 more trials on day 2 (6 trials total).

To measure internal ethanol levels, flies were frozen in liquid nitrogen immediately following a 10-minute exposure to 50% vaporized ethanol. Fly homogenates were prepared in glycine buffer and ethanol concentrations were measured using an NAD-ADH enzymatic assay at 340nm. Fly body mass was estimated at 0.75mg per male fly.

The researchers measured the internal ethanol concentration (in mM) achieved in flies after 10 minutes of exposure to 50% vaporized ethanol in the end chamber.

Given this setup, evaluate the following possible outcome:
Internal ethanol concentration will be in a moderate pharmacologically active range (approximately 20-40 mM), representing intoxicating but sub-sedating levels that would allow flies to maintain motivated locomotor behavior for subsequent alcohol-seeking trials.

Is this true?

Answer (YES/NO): NO